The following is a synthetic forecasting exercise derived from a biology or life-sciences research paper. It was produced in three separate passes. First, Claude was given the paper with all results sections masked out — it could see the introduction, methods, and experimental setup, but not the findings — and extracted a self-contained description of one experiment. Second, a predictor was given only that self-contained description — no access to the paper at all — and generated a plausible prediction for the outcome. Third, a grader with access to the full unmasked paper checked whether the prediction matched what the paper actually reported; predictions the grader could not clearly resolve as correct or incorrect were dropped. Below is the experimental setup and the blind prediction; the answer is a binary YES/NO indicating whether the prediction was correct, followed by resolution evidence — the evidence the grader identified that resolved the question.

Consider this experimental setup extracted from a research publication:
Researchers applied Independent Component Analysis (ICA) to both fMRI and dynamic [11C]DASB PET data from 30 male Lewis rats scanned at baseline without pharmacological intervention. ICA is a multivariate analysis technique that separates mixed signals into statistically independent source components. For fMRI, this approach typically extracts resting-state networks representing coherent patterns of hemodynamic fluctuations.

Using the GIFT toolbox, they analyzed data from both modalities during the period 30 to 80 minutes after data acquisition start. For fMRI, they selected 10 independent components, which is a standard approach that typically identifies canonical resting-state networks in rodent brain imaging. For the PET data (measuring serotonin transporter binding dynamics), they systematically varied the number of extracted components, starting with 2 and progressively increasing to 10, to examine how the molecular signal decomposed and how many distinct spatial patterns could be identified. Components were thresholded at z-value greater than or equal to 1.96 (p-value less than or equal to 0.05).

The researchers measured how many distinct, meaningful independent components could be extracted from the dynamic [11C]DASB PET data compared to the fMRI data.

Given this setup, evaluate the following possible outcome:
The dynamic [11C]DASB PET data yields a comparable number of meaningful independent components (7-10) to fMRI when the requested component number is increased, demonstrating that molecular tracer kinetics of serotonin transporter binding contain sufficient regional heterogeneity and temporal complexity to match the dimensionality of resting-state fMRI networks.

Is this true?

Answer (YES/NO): NO